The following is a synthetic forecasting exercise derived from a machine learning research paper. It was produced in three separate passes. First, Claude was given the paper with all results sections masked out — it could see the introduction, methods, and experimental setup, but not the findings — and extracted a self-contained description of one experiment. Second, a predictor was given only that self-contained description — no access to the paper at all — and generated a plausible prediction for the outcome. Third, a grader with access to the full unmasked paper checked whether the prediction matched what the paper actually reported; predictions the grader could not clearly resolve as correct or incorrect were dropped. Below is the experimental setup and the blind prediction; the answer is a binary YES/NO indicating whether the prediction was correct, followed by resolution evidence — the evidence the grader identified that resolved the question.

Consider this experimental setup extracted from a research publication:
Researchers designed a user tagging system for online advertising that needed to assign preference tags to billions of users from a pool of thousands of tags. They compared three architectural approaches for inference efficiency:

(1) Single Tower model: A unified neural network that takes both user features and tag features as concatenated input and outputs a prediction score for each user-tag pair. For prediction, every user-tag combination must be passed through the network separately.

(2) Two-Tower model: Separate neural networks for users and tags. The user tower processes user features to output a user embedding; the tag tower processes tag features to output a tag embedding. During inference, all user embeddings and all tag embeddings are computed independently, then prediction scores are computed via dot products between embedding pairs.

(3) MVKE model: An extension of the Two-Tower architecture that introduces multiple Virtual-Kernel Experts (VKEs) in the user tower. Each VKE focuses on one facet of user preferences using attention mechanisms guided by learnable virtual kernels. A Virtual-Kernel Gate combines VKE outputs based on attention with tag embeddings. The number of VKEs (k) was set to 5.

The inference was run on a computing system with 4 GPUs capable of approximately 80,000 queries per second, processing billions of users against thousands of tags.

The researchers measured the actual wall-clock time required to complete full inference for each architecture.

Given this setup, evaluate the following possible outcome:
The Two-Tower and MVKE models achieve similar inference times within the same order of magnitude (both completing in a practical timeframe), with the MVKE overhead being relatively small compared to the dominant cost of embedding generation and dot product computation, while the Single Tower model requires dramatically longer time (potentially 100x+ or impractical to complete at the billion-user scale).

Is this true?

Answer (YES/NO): YES